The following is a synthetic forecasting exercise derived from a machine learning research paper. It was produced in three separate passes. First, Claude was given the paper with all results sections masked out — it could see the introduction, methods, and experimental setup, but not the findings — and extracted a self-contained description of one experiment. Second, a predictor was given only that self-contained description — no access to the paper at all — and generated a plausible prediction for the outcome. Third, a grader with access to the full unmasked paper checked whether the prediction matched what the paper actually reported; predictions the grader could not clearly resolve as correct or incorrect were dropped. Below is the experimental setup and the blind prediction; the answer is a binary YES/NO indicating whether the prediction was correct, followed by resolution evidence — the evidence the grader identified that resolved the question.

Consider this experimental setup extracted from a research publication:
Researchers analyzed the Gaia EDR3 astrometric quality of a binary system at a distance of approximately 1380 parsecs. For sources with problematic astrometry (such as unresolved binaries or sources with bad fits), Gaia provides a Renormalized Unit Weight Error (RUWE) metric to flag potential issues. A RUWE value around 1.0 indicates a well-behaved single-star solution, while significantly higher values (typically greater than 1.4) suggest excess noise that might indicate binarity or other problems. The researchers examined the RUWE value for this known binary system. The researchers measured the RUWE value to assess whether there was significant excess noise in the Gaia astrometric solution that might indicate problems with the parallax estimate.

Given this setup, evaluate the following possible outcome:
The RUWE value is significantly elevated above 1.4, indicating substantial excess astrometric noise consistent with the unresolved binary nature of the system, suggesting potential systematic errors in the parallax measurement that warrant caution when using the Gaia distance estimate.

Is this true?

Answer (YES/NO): NO